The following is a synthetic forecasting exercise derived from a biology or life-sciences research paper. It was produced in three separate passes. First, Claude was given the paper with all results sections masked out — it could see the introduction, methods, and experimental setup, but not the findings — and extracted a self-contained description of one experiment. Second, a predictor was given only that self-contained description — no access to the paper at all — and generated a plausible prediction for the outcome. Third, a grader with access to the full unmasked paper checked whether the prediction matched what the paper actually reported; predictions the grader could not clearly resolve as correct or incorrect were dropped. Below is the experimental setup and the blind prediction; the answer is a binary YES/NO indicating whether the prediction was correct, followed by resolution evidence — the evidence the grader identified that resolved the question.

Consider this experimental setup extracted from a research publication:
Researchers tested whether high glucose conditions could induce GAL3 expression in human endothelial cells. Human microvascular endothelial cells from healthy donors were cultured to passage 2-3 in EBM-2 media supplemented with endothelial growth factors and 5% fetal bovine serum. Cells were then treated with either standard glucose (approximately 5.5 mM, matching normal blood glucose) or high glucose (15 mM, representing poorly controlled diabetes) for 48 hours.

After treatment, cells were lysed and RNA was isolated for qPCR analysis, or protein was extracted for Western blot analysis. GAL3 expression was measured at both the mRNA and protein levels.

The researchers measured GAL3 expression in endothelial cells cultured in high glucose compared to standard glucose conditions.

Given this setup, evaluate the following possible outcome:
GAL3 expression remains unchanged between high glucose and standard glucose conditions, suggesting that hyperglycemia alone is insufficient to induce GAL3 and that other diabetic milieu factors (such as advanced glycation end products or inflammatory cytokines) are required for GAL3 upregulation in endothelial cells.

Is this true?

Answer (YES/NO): NO